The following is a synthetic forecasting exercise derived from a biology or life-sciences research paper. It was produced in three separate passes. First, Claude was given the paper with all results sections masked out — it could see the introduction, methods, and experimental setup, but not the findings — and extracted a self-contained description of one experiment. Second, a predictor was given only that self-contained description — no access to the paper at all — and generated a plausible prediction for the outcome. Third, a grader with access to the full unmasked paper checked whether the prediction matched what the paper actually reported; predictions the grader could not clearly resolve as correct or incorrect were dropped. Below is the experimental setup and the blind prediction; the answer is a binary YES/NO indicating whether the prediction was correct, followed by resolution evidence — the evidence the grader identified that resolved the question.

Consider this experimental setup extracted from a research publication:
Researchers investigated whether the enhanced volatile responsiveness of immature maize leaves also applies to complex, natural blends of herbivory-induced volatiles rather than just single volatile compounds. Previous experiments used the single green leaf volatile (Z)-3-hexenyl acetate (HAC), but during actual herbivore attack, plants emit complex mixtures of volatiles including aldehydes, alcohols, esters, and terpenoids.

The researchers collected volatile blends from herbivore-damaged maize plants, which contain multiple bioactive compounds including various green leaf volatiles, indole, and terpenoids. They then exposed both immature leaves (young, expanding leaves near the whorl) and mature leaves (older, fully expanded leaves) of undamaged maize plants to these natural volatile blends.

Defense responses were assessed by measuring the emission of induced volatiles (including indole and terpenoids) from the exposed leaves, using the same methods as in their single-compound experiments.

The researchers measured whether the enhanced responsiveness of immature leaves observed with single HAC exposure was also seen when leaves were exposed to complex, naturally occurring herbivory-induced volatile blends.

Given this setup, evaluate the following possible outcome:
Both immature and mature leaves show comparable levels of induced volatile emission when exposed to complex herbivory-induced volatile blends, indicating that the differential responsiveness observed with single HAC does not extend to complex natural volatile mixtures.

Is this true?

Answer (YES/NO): NO